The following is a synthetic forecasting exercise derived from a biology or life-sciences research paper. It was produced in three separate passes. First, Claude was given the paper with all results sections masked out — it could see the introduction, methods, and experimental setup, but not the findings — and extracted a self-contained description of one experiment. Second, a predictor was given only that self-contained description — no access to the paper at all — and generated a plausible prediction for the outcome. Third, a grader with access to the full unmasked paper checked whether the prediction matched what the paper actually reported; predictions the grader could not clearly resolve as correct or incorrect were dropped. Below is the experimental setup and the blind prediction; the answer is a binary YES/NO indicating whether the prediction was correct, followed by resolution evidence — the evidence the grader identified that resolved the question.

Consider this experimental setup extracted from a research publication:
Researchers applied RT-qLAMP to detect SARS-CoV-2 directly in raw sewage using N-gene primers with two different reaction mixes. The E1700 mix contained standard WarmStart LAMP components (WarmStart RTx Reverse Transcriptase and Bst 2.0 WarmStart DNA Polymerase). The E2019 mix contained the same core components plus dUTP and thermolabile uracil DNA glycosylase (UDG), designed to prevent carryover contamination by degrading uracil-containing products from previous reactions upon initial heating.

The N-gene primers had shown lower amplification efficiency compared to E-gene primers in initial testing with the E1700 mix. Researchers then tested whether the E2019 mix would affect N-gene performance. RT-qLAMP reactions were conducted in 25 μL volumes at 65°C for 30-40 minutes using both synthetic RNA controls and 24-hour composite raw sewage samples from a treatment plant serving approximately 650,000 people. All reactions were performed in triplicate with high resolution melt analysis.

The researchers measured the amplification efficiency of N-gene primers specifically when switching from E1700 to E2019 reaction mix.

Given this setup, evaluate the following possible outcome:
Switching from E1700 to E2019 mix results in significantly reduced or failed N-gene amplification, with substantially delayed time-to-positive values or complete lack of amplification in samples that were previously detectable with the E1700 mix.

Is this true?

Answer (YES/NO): NO